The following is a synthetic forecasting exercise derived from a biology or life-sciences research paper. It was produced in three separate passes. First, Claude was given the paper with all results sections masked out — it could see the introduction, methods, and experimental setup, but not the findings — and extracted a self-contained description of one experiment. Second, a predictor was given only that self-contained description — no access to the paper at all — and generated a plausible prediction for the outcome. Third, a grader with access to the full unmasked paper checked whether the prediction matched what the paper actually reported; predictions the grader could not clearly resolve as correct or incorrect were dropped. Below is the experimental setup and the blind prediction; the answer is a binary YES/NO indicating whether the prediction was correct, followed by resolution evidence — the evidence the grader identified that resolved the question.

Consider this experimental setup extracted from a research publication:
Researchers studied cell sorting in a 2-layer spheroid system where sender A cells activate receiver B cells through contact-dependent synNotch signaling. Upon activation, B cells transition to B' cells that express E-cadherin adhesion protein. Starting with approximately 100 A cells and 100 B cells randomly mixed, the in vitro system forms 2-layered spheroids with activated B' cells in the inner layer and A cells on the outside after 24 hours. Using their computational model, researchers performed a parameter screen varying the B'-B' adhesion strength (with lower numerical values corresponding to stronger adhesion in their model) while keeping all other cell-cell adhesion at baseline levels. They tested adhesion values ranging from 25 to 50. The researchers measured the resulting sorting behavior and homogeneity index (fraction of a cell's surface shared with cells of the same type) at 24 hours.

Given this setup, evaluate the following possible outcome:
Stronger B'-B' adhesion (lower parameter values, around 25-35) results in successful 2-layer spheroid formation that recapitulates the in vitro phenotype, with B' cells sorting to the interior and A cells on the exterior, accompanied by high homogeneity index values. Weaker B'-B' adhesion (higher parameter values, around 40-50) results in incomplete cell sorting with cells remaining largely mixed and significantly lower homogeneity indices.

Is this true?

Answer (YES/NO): NO